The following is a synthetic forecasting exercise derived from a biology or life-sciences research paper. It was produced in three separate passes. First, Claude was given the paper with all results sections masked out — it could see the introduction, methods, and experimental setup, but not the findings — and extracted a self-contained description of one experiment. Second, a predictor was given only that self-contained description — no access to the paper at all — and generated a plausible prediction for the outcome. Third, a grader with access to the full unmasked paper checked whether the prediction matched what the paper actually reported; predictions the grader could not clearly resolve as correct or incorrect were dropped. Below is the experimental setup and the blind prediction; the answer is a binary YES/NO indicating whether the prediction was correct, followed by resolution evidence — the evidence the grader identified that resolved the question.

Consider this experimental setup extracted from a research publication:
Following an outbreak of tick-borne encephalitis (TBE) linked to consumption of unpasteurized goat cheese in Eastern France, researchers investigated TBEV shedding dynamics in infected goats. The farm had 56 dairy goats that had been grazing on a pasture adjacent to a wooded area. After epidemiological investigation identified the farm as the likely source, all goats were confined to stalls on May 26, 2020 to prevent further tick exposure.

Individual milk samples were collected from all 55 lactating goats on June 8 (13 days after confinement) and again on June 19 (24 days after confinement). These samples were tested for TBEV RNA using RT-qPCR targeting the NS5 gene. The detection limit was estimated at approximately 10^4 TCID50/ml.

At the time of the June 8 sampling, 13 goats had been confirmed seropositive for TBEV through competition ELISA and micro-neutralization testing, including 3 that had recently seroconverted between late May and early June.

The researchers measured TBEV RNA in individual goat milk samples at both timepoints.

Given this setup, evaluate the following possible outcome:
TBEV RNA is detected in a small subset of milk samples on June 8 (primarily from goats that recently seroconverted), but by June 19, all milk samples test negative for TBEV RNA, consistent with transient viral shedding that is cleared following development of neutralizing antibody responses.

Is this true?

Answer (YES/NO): NO